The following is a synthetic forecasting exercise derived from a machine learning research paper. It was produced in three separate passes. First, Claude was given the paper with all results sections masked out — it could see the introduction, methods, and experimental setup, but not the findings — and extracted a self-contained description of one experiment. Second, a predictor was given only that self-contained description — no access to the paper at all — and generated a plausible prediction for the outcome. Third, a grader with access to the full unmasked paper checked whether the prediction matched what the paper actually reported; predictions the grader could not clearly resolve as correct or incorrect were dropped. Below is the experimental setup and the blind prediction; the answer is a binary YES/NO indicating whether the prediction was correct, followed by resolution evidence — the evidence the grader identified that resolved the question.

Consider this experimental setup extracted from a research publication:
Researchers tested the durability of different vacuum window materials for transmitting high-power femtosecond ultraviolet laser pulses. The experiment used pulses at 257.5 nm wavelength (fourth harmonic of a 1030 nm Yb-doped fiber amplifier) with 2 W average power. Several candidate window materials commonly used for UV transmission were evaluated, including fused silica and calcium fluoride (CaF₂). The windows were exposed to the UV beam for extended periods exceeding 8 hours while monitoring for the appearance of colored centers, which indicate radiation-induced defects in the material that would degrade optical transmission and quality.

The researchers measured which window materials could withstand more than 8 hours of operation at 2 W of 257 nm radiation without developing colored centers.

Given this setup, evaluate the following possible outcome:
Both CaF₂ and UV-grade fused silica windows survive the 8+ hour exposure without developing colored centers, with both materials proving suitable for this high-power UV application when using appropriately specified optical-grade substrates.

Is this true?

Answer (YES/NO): NO